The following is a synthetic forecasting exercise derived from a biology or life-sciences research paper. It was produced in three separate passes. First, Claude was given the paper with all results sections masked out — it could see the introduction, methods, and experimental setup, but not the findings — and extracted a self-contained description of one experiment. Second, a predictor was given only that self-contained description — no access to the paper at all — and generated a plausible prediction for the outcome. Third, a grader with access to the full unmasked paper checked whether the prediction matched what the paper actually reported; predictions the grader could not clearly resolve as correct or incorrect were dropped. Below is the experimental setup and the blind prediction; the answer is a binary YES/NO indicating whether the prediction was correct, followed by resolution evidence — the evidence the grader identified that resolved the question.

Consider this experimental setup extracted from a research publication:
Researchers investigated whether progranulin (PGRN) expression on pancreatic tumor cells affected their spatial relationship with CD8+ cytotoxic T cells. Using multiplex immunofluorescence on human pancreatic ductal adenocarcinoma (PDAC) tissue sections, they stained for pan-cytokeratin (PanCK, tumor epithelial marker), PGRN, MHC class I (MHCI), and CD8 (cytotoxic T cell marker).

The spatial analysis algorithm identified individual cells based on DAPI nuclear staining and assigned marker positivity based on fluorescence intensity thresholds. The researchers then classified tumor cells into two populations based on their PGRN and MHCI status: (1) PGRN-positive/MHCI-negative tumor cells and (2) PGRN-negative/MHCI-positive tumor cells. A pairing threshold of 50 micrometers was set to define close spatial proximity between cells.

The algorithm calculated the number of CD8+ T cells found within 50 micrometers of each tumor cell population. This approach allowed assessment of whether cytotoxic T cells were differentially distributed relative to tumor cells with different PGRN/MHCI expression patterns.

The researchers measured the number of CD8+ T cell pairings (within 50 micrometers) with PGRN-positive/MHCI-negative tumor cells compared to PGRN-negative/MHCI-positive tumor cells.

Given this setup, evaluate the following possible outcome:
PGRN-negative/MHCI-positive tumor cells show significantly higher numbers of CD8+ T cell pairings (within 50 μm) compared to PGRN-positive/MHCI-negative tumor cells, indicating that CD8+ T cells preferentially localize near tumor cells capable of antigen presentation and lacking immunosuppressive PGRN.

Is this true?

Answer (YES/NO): YES